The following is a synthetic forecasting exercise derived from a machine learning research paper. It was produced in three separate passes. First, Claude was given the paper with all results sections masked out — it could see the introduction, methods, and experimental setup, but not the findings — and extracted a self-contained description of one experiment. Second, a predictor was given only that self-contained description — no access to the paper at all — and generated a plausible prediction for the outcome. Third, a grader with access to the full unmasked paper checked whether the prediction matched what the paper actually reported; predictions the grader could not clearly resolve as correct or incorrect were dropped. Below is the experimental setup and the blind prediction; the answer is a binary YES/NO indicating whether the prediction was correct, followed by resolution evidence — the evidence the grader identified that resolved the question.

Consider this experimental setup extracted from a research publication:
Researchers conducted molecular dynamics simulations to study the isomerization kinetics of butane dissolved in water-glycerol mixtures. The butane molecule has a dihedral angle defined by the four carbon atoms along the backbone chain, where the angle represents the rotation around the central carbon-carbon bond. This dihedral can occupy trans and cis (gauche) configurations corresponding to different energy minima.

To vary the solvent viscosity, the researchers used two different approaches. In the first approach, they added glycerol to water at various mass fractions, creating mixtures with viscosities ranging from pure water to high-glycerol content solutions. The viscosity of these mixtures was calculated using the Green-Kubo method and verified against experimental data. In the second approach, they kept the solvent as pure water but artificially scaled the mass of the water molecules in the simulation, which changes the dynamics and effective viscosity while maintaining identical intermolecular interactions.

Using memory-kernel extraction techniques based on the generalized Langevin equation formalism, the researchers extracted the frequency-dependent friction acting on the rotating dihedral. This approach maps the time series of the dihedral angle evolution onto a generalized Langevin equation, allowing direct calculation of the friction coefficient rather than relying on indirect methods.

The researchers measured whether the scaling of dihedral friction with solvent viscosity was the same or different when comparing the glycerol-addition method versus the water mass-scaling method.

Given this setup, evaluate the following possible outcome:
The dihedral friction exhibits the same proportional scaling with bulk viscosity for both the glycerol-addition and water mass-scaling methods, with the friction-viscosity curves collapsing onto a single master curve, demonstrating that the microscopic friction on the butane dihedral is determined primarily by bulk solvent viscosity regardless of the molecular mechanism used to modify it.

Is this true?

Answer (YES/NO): NO